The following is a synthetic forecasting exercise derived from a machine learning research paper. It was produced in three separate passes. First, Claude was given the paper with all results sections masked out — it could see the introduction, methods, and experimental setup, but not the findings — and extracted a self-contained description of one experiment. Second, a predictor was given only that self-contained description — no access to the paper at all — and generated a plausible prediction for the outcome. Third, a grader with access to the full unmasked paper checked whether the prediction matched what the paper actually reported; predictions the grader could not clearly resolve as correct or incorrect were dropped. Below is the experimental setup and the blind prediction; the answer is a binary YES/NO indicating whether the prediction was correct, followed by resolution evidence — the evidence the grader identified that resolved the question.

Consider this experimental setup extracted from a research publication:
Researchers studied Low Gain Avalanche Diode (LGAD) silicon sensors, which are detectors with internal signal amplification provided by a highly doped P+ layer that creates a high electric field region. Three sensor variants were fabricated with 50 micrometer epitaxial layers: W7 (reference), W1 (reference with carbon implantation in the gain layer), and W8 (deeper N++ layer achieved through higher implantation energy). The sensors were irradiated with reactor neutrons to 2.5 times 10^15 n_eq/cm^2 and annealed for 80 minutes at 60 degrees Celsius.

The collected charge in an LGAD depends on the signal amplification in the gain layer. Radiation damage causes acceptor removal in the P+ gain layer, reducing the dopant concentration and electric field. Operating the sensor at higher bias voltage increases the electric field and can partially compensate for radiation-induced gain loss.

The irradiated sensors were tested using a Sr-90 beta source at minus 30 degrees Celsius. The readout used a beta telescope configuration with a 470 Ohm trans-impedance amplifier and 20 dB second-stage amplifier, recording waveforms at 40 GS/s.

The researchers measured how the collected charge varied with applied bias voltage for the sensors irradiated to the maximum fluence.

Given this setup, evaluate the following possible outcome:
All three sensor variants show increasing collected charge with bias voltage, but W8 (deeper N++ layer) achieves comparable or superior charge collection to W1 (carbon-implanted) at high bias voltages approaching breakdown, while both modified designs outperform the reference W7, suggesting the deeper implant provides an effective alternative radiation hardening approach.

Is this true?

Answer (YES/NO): NO